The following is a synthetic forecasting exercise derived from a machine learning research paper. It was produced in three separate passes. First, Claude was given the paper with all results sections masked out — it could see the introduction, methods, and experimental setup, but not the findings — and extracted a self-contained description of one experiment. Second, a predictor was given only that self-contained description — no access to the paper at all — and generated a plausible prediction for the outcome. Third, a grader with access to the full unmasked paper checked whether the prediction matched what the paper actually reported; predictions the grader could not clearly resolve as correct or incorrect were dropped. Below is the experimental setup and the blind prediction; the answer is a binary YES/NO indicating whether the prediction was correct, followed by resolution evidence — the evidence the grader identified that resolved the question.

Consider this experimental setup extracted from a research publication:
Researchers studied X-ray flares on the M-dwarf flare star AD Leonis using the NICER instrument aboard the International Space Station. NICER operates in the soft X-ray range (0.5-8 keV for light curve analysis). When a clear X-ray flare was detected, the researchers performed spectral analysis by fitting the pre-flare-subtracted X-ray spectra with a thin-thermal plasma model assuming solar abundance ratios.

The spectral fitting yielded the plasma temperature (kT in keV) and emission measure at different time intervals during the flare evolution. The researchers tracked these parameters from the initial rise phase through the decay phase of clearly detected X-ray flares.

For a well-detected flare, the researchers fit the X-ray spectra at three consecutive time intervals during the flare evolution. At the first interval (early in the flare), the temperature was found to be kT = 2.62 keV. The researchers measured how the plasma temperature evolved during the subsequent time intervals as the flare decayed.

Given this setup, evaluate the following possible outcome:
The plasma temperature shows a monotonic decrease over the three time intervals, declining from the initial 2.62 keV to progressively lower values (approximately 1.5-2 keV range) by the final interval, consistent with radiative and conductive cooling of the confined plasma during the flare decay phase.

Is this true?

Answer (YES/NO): NO